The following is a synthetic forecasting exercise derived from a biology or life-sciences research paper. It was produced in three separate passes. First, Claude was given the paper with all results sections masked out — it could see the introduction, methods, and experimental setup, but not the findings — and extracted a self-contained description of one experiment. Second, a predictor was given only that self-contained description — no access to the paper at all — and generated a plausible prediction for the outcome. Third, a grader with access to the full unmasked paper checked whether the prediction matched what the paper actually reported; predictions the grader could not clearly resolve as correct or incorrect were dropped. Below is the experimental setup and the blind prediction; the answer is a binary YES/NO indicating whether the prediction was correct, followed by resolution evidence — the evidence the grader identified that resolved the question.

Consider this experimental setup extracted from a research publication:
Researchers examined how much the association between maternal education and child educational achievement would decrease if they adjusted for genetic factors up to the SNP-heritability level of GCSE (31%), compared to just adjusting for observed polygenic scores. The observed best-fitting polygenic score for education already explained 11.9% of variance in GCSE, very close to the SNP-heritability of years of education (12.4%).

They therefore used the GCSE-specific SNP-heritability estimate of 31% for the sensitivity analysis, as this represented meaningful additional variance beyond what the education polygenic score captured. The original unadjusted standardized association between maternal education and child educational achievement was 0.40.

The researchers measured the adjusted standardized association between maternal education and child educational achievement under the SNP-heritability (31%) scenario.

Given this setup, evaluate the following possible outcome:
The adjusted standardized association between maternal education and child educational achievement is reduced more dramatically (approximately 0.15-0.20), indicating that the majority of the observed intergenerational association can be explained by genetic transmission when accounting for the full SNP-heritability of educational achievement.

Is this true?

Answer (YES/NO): YES